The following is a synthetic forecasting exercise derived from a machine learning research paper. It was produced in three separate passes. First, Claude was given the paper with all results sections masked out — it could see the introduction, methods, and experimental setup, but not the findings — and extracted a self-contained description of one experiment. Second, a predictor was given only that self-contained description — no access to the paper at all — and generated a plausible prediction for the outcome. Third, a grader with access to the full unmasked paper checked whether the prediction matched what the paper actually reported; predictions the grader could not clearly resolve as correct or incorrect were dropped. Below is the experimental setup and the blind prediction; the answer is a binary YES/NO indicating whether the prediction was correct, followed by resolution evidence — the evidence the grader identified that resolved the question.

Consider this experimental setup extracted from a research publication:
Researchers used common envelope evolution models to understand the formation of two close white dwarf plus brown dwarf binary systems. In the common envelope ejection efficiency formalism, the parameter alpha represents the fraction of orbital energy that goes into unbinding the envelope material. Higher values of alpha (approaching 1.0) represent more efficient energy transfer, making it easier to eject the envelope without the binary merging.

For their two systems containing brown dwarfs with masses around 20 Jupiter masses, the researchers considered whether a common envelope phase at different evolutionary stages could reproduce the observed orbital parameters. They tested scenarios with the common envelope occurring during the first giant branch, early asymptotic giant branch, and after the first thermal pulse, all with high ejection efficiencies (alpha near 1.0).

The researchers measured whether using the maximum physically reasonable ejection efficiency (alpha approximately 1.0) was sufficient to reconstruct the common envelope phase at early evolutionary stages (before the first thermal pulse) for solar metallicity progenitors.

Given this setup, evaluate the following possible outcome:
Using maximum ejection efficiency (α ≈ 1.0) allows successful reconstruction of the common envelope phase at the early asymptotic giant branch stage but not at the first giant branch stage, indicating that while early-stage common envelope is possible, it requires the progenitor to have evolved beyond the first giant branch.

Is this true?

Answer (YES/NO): YES